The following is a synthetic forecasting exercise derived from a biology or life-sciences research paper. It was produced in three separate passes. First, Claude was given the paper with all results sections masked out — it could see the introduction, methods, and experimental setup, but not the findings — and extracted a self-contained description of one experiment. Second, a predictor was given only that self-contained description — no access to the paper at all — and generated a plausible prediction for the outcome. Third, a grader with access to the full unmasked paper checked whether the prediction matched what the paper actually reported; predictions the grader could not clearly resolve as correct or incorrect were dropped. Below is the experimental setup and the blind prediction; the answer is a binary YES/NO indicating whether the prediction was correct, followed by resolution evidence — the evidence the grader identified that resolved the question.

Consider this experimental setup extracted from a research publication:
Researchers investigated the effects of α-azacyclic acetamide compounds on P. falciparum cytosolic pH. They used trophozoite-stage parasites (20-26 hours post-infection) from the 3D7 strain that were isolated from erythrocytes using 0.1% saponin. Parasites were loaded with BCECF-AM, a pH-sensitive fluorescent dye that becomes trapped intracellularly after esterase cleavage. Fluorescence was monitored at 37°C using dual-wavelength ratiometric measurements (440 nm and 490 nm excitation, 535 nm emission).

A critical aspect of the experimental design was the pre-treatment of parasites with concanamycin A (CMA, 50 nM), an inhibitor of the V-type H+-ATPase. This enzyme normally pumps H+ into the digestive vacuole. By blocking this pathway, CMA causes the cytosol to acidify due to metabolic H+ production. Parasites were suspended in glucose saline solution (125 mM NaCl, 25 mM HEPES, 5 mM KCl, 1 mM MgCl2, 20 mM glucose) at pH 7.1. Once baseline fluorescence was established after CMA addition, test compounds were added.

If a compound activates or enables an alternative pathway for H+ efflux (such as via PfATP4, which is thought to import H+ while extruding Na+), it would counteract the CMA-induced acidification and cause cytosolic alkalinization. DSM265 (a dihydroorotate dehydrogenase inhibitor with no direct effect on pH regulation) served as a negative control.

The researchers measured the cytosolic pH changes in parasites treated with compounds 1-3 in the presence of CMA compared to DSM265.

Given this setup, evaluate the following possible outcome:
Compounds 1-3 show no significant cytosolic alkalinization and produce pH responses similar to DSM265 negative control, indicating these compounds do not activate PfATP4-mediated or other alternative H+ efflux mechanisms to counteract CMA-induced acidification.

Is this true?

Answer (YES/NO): NO